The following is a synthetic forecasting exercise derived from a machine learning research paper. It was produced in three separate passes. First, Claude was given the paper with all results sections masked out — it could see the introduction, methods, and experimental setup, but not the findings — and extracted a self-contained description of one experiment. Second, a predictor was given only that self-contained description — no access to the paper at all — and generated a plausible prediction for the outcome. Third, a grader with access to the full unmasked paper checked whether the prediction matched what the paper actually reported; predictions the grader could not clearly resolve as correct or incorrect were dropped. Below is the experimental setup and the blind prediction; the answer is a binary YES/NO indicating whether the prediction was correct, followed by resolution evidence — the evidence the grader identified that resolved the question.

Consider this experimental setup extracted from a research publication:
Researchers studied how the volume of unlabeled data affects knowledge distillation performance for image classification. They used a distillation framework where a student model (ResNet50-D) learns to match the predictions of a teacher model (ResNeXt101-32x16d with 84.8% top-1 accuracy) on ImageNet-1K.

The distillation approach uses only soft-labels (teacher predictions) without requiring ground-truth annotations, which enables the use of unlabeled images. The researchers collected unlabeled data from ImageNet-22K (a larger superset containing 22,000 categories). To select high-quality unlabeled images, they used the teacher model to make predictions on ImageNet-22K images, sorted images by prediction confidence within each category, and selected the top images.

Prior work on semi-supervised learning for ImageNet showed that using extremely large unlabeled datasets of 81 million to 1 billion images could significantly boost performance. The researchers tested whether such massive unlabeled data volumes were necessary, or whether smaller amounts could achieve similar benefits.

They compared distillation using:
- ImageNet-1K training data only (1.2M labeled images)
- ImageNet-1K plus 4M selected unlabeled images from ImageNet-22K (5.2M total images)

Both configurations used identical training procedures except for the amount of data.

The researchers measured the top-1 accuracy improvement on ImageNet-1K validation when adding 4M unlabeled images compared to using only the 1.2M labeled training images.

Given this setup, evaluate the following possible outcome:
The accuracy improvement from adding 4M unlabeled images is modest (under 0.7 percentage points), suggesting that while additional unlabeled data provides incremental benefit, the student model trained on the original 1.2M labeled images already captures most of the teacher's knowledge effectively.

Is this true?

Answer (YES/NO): NO